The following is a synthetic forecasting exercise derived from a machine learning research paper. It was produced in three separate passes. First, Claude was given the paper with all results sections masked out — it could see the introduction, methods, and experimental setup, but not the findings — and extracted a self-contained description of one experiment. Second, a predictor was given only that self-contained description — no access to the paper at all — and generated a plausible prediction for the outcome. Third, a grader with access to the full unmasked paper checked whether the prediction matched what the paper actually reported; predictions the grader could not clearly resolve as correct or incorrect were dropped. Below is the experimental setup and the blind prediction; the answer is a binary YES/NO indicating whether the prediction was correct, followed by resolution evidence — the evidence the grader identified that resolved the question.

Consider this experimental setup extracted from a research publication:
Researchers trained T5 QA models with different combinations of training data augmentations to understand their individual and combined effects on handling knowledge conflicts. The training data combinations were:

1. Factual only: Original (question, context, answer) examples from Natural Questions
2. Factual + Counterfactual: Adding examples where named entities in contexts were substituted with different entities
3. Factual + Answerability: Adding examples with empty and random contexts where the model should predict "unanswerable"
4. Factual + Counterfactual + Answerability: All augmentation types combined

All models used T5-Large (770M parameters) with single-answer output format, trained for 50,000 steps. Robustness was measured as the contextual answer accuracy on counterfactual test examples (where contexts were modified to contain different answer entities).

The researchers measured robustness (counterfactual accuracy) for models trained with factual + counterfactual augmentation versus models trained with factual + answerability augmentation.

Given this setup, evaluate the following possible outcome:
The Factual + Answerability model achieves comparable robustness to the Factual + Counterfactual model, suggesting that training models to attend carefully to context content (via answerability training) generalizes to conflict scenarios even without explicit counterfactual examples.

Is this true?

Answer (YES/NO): NO